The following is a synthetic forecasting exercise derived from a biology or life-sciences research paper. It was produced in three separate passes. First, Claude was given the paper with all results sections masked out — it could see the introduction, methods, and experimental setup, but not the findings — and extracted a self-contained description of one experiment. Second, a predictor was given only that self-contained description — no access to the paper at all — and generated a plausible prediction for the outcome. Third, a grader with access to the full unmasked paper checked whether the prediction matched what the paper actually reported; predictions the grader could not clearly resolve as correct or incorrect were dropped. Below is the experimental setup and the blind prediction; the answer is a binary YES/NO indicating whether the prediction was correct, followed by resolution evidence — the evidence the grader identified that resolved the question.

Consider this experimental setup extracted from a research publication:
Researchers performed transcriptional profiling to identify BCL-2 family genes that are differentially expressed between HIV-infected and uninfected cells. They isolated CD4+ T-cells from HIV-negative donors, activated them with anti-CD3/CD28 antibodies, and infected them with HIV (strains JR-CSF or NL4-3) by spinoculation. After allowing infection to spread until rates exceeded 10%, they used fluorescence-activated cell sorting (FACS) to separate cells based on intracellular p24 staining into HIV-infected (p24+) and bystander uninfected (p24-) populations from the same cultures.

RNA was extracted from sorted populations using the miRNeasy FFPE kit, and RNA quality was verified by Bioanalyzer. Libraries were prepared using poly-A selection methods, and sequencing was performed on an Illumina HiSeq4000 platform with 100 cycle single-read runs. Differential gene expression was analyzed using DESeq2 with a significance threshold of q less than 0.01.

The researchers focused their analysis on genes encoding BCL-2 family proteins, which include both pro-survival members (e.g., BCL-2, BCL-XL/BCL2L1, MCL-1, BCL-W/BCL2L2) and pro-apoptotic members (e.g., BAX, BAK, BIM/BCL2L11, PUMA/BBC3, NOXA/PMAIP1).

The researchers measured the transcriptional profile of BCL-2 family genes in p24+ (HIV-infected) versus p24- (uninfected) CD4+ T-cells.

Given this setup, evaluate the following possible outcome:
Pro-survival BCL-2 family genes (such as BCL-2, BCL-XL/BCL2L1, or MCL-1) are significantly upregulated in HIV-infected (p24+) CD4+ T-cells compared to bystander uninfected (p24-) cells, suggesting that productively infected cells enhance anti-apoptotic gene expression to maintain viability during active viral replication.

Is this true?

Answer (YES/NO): NO